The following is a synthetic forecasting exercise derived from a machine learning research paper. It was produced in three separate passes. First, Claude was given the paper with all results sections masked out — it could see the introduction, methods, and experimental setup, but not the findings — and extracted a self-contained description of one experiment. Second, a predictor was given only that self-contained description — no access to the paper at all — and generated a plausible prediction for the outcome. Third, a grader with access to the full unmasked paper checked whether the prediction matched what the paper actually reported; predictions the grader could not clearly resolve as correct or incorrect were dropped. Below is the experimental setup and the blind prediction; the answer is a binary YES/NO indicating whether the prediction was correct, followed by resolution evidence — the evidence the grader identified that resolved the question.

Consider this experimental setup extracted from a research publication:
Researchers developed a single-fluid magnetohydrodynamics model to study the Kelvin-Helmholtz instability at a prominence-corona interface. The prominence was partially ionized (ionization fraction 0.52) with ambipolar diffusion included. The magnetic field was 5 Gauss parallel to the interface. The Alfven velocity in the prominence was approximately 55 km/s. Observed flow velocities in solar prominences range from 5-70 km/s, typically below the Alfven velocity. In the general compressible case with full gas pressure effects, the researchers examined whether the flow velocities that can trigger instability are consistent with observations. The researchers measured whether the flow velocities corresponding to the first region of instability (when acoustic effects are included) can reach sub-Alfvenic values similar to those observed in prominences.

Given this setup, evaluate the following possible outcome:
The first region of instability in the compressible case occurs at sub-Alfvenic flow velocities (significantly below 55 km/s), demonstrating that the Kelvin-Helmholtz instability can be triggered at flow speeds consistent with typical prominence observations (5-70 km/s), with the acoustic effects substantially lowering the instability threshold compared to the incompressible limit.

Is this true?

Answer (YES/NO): NO